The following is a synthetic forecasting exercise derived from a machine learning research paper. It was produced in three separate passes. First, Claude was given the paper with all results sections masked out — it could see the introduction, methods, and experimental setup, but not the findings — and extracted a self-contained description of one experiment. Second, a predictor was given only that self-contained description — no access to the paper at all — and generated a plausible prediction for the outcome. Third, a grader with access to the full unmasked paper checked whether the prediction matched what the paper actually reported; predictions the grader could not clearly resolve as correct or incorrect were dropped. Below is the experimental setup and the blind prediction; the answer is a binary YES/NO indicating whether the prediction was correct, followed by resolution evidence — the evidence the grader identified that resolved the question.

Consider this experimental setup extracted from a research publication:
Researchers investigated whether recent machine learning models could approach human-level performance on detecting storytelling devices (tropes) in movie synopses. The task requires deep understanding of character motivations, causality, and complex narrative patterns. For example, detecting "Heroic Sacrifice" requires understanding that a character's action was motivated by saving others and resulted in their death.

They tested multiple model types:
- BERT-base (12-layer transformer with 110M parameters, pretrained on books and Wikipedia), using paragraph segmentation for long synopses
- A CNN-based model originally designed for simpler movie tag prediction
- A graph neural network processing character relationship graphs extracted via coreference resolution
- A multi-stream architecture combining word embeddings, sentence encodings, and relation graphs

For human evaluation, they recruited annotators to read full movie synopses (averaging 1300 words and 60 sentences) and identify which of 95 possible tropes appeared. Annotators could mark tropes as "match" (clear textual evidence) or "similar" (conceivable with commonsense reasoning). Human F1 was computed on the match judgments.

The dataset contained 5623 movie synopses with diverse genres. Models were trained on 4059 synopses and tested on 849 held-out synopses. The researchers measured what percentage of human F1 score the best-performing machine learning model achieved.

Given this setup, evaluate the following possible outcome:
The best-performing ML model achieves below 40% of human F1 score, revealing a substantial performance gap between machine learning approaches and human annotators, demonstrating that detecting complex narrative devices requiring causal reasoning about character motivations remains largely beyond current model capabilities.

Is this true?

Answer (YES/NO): YES